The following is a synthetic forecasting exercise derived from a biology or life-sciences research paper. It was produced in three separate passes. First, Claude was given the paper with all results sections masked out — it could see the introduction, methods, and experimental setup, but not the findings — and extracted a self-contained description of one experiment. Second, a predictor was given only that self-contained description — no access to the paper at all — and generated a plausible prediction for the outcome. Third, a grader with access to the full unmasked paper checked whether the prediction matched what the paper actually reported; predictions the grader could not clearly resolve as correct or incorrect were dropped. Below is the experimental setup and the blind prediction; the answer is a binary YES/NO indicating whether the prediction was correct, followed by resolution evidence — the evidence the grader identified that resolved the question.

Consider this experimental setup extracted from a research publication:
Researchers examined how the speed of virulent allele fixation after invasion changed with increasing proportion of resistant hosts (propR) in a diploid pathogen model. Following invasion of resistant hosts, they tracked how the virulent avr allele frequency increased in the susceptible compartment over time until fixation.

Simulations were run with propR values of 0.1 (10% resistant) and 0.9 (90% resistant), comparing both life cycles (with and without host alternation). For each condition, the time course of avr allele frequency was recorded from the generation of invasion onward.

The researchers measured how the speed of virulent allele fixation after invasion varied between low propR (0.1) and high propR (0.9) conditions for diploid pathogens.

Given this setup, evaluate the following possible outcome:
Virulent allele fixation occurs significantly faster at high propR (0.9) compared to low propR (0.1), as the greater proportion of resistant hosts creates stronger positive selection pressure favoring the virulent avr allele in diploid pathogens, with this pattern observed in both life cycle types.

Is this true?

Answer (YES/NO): YES